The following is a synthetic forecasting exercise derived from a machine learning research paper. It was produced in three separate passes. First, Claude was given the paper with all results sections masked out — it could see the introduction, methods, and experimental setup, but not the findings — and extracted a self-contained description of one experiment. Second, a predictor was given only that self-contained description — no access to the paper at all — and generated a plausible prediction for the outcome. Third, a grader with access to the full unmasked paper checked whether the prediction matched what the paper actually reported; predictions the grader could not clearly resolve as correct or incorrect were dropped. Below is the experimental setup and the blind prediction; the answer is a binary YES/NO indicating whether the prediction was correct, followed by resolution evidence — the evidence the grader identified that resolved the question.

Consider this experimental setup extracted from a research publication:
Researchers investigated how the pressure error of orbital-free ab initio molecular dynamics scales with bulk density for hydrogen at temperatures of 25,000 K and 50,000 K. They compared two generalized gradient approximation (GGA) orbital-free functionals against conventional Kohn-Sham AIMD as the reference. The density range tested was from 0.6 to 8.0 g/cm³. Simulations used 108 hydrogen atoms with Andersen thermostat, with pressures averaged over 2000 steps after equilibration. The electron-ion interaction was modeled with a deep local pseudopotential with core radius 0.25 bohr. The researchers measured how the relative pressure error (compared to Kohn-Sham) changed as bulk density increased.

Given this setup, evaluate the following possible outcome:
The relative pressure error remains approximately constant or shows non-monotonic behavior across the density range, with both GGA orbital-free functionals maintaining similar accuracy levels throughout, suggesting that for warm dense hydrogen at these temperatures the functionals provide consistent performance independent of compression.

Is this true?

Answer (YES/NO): NO